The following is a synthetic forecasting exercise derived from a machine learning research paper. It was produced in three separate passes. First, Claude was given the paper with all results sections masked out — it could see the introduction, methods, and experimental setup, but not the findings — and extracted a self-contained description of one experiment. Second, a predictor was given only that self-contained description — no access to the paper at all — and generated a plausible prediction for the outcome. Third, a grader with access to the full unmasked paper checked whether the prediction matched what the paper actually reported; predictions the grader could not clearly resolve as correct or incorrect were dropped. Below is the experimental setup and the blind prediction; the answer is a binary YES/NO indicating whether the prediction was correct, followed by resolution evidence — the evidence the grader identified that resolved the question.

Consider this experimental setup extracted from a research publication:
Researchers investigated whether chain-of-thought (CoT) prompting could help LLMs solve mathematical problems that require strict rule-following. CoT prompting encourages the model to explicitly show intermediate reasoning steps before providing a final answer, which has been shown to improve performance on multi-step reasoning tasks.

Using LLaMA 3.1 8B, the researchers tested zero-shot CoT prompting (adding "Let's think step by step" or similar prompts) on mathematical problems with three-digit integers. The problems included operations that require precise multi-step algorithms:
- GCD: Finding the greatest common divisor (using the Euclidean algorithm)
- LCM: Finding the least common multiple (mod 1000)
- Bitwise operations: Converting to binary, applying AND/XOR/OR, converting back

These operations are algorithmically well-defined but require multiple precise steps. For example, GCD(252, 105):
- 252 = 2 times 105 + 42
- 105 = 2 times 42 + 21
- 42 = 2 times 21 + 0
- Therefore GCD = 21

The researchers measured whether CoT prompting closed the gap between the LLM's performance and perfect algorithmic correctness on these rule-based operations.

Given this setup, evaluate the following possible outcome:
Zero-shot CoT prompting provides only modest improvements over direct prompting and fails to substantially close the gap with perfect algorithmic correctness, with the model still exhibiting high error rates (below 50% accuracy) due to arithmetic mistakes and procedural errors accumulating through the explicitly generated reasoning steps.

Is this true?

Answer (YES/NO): NO